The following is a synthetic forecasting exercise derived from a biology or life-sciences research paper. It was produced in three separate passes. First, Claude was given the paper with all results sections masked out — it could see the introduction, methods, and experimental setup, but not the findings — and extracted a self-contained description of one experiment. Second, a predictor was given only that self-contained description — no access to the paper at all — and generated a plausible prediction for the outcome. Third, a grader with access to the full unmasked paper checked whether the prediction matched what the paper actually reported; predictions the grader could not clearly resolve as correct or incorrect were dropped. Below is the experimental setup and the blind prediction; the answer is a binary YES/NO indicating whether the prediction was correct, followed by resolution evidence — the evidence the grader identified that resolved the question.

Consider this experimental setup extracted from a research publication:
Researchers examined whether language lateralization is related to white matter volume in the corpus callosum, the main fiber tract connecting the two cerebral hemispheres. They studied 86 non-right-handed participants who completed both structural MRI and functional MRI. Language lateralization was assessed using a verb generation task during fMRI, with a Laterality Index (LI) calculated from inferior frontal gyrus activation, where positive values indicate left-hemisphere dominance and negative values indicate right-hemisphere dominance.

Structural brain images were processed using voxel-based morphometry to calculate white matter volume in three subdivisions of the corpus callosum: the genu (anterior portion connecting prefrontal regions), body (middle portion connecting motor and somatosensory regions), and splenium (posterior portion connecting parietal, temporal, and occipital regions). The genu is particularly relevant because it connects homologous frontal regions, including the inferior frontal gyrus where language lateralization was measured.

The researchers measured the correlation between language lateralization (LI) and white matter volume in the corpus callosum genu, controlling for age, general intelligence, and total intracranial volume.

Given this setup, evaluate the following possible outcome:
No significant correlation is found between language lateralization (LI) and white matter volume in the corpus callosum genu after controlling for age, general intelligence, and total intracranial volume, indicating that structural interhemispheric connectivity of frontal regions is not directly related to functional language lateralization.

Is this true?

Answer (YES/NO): NO